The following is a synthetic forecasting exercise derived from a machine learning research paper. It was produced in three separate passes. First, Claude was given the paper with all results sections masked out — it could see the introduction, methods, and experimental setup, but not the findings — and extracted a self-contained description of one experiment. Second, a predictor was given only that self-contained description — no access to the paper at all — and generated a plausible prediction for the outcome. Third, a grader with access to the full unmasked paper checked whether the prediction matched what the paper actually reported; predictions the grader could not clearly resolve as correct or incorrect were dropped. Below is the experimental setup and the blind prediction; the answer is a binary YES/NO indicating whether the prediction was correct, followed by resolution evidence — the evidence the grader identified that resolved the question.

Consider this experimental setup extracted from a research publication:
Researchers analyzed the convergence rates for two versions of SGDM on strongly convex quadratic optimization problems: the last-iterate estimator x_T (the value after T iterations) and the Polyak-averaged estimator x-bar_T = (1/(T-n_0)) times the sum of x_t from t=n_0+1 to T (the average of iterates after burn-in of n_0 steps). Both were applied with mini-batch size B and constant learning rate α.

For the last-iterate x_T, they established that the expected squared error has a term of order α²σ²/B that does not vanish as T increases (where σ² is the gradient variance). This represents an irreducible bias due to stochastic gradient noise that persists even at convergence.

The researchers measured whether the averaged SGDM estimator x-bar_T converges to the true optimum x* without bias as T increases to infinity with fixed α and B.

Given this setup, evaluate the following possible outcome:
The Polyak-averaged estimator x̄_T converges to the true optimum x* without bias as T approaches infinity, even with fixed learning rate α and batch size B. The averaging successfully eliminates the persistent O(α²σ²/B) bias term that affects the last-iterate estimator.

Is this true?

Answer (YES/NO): YES